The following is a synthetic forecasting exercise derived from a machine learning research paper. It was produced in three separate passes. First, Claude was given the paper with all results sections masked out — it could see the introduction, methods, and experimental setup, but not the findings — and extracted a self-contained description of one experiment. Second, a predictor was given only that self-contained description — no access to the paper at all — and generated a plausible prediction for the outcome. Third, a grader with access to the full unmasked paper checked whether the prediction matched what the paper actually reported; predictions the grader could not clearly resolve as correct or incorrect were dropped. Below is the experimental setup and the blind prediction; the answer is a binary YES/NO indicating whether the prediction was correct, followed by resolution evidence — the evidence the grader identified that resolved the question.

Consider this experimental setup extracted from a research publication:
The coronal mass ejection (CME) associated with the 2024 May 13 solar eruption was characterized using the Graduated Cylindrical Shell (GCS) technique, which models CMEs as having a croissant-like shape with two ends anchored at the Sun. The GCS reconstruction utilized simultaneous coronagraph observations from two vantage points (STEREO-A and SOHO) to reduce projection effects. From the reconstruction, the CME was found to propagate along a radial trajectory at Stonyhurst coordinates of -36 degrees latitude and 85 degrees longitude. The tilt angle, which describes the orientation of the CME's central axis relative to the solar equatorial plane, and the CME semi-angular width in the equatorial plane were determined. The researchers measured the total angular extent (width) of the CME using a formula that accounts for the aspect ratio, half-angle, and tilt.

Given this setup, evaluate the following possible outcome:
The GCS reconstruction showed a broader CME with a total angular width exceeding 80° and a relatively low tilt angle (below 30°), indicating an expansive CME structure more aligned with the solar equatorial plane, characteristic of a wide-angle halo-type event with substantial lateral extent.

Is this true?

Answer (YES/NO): NO